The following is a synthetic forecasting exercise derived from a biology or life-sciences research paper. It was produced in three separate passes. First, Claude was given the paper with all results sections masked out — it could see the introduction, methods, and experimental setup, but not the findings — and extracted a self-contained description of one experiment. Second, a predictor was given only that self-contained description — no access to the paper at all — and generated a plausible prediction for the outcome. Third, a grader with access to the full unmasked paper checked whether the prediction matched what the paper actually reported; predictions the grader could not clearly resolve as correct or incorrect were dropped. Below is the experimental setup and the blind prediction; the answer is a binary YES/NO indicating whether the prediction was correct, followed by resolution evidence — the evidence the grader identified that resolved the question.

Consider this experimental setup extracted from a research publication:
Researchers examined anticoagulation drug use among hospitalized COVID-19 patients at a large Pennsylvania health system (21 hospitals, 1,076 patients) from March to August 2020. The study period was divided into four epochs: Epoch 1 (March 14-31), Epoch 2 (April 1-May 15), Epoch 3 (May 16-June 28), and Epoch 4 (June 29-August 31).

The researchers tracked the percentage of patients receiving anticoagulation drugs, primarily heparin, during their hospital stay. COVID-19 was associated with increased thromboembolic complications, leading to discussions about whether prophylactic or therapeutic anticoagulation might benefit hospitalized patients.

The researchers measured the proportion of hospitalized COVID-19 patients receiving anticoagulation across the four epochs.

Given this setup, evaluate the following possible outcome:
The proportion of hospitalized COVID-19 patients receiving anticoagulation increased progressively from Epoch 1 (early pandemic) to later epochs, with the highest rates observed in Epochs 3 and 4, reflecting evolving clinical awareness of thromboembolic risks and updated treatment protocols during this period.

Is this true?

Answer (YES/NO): NO